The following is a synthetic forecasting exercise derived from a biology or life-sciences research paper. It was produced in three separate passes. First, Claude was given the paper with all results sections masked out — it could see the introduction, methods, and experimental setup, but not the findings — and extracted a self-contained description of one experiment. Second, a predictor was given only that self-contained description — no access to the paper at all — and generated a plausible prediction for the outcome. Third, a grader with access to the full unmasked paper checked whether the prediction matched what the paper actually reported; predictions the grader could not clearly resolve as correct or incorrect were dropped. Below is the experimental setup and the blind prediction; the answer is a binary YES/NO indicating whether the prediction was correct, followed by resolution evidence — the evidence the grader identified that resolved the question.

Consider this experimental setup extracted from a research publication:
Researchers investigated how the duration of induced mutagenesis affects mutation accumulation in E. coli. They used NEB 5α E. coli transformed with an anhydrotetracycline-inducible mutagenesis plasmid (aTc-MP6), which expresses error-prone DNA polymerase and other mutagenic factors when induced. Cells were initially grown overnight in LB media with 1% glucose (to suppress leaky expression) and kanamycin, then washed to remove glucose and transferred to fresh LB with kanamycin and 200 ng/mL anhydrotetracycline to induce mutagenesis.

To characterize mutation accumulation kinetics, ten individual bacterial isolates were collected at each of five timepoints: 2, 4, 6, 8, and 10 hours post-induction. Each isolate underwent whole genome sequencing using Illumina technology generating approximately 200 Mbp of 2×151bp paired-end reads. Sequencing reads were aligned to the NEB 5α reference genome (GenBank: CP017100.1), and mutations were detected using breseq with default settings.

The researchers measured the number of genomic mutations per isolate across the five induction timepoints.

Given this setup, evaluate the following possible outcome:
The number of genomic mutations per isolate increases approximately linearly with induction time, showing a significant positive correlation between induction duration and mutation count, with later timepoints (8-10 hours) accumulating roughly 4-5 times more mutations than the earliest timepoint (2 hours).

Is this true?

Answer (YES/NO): NO